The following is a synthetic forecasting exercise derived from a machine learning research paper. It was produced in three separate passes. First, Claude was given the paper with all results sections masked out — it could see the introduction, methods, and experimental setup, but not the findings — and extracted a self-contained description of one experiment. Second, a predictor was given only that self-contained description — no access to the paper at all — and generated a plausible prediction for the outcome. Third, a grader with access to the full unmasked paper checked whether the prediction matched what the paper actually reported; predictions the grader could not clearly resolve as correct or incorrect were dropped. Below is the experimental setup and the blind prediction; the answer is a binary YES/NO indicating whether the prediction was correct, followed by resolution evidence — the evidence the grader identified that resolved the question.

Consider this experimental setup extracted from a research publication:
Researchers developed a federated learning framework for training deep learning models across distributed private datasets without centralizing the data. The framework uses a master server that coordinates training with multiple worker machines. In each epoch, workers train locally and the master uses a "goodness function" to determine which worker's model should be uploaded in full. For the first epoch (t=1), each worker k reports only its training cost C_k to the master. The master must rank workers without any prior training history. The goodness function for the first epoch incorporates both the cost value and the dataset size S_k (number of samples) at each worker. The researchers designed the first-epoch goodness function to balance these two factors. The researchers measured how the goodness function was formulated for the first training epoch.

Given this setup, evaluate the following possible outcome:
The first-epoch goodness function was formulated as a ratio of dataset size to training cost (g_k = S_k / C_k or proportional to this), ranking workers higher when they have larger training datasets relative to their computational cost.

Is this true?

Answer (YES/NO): YES